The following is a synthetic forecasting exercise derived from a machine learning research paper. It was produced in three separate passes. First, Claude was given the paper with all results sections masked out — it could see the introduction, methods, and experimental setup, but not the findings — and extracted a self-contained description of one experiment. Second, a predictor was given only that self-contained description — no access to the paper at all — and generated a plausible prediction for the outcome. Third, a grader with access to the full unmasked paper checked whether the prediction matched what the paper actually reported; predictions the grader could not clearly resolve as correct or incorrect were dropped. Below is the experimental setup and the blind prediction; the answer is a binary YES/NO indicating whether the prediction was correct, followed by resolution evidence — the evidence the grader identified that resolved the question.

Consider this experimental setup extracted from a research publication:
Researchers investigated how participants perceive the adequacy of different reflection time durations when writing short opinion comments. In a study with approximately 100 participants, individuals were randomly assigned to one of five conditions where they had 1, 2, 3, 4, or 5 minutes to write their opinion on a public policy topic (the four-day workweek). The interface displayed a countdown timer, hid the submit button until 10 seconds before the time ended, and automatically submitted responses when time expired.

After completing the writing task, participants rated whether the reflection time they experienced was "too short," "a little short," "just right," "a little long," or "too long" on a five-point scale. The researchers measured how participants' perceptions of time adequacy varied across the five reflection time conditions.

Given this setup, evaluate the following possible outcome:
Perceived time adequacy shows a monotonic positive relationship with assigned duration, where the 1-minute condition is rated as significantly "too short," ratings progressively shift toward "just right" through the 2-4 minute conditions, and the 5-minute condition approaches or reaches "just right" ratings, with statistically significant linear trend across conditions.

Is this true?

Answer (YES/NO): NO